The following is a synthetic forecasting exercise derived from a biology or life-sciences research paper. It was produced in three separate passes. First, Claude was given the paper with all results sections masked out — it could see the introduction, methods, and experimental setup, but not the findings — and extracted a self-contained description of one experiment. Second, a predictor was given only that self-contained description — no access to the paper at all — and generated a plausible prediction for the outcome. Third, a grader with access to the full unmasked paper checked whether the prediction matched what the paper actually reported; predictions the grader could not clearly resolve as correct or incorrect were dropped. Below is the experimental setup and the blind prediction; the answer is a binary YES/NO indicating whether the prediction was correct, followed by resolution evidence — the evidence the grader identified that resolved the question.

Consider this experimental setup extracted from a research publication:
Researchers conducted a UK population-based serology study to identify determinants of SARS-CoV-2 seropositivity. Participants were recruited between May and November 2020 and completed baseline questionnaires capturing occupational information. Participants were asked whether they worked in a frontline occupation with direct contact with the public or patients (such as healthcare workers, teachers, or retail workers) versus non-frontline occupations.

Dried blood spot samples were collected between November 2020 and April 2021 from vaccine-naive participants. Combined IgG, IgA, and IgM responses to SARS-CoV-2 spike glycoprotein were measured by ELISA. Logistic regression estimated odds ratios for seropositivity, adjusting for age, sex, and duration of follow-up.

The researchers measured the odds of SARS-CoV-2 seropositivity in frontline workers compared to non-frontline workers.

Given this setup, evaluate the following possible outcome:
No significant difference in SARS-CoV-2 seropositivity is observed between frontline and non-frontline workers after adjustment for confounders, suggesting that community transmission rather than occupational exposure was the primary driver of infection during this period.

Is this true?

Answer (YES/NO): NO